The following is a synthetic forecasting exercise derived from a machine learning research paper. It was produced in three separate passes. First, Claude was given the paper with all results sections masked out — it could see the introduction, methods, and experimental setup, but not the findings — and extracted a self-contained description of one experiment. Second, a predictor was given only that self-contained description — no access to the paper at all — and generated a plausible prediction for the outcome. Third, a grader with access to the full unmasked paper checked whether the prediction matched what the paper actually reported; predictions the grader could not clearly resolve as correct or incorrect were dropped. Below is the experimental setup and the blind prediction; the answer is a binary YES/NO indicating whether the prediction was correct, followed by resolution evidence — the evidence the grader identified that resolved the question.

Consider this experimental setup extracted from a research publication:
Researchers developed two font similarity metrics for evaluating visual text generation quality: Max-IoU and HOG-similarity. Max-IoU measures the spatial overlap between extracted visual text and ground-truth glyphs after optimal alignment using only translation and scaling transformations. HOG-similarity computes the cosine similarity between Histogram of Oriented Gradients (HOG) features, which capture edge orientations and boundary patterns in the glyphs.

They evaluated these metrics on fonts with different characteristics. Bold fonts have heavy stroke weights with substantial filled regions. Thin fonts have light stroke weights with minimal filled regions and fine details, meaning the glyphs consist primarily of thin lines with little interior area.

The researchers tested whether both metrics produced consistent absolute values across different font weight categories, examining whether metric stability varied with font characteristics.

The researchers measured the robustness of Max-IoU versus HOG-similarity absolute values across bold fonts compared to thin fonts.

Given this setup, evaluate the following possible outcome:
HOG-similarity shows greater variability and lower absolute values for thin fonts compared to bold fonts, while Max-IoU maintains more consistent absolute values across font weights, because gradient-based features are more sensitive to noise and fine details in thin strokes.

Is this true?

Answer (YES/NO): NO